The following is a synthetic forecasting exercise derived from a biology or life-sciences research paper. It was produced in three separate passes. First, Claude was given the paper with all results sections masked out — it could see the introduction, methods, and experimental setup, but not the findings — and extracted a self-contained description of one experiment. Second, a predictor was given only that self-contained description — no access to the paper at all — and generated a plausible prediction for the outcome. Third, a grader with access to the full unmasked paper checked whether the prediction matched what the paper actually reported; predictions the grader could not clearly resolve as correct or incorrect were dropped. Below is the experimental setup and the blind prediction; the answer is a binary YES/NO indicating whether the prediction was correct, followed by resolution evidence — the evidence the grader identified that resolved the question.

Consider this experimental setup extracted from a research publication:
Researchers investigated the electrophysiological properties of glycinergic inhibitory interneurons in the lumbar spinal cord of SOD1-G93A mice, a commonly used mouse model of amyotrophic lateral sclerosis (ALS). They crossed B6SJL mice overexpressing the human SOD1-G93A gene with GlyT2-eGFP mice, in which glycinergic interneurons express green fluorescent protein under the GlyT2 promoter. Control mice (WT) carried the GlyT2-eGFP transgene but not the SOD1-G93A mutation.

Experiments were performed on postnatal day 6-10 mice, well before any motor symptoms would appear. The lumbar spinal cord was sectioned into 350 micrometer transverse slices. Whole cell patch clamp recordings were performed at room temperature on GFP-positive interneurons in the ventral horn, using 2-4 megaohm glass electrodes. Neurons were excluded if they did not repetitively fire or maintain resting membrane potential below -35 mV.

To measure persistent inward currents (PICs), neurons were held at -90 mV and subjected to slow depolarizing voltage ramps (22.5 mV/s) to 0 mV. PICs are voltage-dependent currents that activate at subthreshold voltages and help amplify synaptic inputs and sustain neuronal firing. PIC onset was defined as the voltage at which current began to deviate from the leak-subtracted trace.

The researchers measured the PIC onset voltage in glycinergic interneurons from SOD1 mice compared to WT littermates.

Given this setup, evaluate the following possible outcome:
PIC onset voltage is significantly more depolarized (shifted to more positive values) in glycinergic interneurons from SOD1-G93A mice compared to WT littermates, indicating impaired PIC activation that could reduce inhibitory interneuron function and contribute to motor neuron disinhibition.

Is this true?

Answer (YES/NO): YES